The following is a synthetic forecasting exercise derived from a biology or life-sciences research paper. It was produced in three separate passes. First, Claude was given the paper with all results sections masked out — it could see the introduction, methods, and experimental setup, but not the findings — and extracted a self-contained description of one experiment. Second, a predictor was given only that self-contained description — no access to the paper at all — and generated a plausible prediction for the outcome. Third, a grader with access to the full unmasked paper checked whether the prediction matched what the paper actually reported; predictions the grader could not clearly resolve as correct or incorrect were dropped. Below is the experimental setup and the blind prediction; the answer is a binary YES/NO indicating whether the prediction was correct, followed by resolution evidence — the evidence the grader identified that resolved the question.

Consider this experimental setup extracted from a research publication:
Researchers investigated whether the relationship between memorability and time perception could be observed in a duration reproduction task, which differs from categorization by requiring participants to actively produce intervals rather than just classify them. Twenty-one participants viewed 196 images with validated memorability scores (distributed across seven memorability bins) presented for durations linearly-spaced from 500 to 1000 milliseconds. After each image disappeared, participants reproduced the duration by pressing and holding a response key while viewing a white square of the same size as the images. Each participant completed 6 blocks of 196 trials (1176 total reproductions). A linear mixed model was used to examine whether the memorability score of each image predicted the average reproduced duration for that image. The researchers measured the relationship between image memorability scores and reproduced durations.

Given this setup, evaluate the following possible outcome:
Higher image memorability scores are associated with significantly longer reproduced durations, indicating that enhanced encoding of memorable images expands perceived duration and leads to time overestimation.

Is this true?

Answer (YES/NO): YES